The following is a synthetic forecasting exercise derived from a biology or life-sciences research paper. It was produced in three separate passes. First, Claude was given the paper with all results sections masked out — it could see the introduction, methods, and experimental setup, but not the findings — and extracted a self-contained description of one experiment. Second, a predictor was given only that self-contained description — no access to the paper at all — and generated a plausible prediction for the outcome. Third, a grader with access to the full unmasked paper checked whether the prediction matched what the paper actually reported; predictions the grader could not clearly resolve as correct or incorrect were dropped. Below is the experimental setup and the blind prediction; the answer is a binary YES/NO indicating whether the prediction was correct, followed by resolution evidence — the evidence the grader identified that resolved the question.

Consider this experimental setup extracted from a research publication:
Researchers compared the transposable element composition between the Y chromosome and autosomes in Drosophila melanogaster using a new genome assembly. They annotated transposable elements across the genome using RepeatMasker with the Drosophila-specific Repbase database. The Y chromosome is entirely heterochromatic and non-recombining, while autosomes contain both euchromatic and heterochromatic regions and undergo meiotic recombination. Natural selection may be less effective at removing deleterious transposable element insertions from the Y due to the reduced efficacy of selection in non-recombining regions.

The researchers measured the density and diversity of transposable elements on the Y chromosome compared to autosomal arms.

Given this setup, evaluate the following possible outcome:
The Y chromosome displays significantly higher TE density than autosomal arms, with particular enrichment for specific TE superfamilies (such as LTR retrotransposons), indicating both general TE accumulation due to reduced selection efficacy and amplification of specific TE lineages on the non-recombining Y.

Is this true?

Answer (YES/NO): YES